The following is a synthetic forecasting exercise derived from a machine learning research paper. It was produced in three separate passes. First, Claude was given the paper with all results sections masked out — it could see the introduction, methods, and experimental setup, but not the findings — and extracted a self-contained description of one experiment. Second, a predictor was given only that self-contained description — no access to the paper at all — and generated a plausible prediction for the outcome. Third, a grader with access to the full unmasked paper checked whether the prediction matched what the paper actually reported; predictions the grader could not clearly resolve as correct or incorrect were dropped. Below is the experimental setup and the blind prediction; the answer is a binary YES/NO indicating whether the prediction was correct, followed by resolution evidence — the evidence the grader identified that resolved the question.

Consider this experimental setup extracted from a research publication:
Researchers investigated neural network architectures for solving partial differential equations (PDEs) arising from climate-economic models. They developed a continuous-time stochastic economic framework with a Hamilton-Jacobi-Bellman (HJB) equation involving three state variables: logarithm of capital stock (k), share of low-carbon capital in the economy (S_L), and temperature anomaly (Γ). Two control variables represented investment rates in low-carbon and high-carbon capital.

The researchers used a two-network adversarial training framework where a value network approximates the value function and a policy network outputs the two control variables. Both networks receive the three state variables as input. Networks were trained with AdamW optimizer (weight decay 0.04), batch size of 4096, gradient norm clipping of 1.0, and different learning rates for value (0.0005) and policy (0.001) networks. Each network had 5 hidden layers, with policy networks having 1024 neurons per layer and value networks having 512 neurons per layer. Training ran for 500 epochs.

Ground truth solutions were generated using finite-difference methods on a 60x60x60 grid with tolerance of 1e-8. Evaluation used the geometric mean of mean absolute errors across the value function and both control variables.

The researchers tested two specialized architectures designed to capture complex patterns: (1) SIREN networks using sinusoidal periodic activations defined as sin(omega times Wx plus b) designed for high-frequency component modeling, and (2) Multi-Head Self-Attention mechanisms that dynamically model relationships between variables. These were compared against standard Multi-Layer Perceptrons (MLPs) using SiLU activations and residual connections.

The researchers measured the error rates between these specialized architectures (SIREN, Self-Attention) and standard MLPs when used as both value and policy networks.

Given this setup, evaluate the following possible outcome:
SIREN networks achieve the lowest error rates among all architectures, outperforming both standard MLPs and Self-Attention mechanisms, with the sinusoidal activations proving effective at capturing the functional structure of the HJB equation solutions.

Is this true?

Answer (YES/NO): NO